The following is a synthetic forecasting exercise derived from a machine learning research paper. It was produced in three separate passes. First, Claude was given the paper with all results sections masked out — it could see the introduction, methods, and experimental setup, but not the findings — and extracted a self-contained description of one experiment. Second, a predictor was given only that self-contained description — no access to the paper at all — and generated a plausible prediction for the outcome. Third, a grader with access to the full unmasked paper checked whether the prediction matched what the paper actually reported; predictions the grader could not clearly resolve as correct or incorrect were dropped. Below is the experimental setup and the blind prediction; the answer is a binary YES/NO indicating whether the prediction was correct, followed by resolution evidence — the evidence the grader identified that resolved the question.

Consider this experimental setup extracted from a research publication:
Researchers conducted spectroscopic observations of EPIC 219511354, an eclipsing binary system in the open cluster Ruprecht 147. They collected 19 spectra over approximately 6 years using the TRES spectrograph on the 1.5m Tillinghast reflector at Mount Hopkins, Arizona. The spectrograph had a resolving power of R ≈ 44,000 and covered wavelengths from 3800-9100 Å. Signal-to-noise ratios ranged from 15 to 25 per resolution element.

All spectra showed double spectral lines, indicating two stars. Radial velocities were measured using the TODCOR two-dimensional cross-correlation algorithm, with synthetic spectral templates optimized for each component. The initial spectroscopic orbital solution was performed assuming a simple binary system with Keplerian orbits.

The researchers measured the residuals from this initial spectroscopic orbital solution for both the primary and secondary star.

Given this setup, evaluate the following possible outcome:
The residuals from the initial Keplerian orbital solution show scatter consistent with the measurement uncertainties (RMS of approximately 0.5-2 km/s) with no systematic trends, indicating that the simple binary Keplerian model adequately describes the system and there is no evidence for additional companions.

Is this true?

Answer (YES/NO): NO